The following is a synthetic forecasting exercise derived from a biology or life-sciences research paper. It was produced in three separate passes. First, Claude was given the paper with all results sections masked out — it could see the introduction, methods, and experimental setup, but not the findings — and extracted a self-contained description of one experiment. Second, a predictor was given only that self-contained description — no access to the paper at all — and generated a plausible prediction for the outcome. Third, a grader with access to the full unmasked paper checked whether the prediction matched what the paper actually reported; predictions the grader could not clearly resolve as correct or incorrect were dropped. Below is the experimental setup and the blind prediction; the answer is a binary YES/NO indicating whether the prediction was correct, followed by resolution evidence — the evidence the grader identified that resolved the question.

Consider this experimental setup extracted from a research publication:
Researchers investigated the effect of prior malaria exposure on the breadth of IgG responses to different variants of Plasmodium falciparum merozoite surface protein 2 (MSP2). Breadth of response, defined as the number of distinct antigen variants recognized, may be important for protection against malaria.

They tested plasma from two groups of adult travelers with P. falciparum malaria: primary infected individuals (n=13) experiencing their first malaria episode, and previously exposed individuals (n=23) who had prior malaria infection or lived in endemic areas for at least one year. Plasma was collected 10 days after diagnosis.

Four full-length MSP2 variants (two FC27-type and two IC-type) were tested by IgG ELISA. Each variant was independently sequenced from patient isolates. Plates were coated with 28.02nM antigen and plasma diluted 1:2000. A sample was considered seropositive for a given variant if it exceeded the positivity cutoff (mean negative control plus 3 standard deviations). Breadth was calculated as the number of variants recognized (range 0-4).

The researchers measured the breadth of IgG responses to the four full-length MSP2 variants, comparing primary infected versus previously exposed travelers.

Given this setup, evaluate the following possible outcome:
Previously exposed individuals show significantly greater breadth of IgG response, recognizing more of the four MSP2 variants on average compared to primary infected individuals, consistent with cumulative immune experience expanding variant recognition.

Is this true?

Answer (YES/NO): YES